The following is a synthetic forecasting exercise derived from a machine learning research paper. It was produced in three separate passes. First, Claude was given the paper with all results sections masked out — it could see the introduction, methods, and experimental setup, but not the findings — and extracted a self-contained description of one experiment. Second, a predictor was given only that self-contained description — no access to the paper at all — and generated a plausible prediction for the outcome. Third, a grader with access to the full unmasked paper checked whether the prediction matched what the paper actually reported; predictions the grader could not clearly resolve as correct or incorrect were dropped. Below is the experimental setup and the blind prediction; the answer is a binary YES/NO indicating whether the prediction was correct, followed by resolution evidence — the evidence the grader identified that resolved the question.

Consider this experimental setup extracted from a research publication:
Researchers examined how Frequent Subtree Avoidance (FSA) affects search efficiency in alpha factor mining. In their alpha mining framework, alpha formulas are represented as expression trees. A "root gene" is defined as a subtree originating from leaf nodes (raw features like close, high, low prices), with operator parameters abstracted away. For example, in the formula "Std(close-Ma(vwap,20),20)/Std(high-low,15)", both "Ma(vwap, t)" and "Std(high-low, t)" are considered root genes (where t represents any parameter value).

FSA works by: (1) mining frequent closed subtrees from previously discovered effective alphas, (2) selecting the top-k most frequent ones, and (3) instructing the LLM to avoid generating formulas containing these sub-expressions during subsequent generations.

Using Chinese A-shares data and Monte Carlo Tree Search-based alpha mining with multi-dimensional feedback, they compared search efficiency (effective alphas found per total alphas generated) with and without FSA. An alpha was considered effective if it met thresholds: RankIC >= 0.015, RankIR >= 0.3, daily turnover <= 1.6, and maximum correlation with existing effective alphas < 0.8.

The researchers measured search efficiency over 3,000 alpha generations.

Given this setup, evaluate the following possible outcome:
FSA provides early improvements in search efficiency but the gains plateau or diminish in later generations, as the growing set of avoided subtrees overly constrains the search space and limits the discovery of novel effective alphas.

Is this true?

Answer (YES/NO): NO